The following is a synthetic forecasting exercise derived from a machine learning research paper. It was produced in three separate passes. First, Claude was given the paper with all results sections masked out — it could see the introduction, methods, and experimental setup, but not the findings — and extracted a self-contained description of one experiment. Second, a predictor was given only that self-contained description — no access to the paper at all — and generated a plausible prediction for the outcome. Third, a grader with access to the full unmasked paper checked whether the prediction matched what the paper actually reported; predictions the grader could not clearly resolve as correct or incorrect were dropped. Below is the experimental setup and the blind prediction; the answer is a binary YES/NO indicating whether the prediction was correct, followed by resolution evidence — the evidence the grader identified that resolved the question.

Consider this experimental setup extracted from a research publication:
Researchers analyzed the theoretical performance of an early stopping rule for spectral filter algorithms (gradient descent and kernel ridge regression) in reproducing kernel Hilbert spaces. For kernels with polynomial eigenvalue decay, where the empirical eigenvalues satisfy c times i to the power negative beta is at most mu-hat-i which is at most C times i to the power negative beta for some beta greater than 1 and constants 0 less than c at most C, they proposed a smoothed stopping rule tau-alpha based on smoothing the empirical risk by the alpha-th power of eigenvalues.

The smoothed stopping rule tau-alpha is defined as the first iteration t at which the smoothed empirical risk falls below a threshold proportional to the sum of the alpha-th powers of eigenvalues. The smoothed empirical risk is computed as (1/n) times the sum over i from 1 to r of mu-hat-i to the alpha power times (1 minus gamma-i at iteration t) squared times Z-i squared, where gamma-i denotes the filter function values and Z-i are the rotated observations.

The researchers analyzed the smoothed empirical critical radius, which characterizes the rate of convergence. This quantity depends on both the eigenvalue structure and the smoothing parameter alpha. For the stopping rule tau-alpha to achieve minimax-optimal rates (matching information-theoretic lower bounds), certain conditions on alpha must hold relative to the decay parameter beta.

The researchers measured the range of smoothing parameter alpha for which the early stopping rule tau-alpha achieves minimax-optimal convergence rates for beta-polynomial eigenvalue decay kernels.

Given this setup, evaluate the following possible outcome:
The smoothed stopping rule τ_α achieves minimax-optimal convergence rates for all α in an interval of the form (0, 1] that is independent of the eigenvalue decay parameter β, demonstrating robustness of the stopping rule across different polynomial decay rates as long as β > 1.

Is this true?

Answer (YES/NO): NO